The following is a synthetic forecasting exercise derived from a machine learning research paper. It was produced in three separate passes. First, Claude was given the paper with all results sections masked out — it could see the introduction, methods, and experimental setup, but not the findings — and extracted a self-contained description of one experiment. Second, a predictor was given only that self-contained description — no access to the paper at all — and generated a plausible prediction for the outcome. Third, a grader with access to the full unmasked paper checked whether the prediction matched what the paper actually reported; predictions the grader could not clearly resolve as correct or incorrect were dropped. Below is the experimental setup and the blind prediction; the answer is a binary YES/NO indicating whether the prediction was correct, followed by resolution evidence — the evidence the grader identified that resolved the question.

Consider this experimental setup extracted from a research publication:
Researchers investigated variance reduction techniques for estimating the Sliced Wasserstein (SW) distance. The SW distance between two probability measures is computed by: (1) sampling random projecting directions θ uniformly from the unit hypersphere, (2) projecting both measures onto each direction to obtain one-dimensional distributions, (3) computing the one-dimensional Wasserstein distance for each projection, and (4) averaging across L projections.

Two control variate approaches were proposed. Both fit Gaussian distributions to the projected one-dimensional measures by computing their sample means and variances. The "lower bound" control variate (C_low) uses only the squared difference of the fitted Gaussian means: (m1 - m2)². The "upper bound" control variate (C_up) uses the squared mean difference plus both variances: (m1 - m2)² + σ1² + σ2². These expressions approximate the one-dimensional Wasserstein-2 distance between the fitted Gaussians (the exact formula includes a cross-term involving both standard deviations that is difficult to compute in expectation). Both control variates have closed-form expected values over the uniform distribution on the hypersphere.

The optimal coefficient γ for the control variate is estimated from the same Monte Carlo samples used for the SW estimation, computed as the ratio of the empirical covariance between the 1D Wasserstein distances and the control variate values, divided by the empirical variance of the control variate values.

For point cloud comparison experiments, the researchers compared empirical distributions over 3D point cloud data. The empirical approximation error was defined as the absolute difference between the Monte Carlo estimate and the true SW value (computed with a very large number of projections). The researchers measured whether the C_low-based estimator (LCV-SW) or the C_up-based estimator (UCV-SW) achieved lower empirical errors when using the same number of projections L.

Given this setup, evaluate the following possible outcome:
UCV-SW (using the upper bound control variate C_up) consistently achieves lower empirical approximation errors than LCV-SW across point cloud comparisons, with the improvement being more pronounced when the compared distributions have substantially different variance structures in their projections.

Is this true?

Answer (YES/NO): NO